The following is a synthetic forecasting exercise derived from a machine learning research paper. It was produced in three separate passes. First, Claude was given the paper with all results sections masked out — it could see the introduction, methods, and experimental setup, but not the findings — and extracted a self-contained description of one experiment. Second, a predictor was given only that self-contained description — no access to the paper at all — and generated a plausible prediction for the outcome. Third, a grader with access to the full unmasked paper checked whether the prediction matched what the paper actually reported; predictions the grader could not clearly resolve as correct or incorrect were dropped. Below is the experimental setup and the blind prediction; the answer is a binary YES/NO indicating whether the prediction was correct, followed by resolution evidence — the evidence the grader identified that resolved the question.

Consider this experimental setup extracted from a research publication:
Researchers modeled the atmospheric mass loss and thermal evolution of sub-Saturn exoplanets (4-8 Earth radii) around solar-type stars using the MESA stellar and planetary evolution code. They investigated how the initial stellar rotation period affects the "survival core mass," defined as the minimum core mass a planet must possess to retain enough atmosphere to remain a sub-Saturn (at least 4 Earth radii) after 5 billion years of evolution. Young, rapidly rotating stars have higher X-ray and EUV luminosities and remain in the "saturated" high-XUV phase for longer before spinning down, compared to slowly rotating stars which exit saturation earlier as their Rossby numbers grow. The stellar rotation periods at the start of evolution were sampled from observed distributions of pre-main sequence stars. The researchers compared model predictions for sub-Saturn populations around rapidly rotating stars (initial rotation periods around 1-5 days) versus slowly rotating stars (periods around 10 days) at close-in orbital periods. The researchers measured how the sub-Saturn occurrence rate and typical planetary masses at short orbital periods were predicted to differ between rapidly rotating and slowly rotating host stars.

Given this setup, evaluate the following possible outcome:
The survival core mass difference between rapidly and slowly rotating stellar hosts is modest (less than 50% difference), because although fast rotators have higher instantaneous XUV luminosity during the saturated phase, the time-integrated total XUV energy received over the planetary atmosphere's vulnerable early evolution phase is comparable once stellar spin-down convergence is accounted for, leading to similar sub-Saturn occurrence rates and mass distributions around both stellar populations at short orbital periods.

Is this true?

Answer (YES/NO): NO